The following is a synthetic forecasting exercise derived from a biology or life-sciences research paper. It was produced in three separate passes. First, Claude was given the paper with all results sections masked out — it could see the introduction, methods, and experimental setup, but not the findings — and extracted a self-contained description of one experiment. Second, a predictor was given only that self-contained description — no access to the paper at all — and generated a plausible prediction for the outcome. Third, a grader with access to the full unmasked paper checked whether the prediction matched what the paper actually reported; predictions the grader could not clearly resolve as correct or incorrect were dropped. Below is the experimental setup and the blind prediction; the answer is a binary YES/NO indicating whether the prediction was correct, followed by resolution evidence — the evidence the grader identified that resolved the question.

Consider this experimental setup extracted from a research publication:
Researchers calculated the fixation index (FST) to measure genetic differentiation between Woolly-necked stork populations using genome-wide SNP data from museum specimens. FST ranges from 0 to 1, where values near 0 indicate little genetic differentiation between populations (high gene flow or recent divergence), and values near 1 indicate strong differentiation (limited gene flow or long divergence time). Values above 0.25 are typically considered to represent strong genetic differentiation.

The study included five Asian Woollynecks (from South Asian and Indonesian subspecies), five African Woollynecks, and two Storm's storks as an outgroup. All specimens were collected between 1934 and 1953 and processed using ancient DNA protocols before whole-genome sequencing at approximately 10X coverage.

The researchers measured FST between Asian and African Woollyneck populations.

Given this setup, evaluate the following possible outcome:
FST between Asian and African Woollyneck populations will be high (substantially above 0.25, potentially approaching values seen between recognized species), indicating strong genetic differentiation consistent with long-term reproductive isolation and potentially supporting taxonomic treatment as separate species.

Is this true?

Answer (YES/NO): NO